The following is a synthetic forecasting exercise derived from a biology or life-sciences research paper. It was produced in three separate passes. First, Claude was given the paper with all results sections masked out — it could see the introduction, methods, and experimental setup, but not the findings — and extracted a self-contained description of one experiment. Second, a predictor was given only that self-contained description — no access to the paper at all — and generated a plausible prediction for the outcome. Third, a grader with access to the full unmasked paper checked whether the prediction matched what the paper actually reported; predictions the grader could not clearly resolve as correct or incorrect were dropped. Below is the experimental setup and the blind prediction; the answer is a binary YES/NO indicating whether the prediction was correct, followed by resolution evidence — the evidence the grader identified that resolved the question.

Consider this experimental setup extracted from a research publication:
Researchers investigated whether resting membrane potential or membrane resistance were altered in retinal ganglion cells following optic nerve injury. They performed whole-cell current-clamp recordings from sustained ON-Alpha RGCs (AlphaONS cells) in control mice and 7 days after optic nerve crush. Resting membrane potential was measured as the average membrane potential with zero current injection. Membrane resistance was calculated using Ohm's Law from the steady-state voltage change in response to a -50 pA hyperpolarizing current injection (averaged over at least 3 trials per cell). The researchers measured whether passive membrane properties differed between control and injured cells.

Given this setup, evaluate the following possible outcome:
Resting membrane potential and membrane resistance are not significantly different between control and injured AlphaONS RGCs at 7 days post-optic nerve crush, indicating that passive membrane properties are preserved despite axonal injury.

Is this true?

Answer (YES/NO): YES